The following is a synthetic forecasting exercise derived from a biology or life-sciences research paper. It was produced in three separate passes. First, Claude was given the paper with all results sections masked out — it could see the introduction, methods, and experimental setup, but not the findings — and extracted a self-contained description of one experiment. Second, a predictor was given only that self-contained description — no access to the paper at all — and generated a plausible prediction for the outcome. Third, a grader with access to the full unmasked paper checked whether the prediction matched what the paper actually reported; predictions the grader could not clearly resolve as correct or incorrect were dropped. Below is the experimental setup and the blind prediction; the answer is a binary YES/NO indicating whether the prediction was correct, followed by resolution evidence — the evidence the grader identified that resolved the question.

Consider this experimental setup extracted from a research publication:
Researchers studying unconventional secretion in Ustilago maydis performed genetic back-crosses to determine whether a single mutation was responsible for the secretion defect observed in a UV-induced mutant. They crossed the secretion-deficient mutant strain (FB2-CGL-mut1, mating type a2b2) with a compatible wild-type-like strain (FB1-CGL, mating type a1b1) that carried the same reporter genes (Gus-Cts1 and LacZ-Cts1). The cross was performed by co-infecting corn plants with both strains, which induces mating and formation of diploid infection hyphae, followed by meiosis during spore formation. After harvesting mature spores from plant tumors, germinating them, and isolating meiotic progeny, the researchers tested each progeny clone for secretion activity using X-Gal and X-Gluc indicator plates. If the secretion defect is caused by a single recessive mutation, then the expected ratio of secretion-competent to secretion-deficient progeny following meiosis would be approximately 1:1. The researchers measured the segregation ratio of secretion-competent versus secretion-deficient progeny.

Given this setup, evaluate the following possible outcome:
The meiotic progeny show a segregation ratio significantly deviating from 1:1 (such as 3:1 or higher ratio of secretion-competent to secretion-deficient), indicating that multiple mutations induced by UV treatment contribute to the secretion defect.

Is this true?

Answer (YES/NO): NO